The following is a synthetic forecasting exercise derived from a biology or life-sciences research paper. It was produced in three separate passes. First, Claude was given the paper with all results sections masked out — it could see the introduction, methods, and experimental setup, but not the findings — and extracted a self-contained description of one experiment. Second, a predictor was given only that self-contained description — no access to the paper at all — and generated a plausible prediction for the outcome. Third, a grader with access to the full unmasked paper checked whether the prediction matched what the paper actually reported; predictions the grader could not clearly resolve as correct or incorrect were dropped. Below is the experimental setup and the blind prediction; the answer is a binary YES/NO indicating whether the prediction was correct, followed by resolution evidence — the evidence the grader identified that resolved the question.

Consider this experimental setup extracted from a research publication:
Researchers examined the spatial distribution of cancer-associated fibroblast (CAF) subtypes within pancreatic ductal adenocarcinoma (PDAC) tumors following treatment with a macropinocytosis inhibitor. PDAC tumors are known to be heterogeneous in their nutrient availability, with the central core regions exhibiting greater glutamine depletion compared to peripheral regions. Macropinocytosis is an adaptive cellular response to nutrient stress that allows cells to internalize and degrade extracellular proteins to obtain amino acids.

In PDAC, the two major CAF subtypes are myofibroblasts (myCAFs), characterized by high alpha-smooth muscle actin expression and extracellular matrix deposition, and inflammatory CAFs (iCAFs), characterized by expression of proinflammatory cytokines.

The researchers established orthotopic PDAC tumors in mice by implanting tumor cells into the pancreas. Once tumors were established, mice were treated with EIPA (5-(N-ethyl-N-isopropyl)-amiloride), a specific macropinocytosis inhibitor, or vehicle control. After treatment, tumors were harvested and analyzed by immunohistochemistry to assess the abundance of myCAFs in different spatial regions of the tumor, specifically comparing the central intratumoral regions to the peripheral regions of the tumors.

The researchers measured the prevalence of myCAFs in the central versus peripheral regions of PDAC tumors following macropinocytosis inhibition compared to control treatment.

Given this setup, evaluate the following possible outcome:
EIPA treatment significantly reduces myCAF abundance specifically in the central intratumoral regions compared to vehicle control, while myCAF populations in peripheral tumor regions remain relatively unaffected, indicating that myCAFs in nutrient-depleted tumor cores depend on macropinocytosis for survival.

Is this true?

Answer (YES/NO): YES